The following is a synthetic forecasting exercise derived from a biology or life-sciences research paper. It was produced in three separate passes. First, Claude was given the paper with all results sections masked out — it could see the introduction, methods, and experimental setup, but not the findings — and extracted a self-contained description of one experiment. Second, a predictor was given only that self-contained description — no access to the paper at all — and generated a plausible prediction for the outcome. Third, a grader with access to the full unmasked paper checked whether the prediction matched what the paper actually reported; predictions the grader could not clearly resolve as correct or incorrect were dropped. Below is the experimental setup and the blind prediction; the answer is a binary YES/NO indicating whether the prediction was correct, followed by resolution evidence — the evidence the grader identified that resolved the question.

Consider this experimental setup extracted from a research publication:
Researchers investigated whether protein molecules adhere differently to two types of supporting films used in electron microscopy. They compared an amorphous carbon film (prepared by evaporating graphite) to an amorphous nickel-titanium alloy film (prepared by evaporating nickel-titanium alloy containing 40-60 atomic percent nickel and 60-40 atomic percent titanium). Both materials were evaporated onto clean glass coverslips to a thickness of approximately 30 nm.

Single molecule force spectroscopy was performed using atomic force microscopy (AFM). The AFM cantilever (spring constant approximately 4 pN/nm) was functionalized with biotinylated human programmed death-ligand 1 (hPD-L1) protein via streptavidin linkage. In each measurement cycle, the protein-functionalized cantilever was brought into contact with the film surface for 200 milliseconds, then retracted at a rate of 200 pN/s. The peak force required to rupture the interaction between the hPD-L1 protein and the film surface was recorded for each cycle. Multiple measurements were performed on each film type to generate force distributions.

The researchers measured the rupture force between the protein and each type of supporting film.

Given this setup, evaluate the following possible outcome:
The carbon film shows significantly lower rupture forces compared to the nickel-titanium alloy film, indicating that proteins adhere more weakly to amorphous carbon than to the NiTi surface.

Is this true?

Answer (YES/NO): NO